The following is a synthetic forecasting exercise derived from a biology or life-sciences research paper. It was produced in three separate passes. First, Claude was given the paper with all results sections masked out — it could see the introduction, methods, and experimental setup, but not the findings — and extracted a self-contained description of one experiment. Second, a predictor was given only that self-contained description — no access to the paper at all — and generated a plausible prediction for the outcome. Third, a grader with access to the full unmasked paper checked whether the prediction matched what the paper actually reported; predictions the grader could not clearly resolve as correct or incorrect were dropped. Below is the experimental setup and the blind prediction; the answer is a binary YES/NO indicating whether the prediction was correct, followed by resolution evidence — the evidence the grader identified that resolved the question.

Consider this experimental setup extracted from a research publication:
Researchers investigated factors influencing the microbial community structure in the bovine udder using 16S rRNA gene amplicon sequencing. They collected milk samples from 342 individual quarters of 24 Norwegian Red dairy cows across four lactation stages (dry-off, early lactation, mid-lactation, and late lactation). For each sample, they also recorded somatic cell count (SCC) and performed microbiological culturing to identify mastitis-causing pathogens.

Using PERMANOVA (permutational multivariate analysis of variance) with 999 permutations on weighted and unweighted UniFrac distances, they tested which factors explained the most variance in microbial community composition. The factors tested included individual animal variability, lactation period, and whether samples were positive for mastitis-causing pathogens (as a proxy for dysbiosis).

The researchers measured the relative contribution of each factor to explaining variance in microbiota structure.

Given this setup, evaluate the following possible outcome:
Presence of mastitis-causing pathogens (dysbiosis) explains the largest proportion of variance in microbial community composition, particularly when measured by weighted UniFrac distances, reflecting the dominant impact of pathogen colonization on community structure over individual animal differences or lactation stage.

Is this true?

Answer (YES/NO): NO